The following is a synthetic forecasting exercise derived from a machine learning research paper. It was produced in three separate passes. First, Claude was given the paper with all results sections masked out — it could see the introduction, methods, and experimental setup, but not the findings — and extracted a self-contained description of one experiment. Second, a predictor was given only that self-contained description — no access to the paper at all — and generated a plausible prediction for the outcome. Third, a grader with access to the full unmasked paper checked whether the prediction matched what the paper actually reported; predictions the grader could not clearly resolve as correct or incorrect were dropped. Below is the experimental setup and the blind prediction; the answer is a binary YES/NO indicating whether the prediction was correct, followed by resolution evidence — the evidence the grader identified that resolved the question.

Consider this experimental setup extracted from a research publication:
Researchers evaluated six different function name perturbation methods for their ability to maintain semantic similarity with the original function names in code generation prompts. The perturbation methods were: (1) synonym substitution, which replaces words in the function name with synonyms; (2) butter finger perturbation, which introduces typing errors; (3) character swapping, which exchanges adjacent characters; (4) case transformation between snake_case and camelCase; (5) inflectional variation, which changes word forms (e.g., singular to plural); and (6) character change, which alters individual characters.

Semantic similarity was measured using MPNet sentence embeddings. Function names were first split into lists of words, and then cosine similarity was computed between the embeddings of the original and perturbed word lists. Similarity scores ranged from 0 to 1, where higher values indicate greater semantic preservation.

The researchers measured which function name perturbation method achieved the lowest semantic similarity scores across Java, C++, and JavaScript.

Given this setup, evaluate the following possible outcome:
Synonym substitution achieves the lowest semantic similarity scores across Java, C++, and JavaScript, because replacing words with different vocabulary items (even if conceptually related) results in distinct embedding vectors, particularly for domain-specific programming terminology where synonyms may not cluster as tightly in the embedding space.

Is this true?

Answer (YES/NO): NO